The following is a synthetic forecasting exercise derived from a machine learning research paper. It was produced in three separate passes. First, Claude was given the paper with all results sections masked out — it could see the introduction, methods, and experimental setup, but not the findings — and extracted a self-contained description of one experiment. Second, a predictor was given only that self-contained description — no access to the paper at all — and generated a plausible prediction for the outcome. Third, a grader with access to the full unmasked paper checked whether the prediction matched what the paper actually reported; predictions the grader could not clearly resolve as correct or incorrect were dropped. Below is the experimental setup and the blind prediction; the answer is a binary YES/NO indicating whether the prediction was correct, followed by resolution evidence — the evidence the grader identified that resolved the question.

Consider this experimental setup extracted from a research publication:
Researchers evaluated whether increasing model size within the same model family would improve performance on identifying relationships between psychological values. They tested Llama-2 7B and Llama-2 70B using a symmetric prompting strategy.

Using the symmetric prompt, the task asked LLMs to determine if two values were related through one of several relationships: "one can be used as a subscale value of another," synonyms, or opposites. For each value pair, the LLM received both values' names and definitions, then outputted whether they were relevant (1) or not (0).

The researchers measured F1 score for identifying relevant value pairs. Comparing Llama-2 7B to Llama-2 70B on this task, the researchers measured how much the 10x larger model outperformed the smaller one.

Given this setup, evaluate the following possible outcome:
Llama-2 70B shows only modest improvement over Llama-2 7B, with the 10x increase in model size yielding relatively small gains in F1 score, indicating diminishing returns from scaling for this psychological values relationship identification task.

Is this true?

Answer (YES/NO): NO